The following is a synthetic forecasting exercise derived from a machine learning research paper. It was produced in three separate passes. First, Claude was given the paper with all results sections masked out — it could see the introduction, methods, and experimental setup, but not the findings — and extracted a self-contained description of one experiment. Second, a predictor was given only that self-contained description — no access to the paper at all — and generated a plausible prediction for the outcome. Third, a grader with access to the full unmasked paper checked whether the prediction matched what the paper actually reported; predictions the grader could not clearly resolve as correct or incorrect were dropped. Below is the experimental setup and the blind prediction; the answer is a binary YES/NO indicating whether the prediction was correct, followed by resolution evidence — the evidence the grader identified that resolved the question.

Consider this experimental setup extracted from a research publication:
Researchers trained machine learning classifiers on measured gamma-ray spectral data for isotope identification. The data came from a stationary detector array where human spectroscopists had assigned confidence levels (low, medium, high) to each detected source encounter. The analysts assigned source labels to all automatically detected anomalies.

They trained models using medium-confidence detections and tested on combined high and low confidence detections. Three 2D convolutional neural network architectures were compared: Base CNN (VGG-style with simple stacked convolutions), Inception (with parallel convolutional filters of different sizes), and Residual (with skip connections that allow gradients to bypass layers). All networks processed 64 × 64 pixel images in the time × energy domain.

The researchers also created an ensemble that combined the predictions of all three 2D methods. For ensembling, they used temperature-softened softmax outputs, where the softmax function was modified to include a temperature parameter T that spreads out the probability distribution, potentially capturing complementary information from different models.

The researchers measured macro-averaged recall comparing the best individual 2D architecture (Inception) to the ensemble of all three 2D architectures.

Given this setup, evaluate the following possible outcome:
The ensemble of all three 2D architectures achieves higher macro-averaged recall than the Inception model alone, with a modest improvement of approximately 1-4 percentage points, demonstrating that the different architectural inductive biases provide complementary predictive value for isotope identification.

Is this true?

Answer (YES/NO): NO